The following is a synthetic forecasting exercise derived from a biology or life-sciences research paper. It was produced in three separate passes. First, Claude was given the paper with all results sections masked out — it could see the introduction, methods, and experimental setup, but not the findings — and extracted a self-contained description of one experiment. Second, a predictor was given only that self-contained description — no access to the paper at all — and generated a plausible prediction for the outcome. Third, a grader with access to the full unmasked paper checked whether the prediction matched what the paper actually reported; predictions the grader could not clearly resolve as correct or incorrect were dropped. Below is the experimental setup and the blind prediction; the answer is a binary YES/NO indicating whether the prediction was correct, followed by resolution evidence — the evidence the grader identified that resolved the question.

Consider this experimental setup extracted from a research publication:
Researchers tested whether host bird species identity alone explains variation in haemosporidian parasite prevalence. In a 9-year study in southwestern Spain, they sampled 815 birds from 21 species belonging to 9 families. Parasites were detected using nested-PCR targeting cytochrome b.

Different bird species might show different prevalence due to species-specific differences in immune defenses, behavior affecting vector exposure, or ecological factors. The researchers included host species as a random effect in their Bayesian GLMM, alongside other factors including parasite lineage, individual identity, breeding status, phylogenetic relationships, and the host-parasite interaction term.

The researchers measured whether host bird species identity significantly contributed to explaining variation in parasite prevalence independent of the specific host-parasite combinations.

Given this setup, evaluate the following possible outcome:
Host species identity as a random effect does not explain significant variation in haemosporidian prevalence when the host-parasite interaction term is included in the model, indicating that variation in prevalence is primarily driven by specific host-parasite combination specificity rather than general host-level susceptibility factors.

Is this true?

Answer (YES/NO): YES